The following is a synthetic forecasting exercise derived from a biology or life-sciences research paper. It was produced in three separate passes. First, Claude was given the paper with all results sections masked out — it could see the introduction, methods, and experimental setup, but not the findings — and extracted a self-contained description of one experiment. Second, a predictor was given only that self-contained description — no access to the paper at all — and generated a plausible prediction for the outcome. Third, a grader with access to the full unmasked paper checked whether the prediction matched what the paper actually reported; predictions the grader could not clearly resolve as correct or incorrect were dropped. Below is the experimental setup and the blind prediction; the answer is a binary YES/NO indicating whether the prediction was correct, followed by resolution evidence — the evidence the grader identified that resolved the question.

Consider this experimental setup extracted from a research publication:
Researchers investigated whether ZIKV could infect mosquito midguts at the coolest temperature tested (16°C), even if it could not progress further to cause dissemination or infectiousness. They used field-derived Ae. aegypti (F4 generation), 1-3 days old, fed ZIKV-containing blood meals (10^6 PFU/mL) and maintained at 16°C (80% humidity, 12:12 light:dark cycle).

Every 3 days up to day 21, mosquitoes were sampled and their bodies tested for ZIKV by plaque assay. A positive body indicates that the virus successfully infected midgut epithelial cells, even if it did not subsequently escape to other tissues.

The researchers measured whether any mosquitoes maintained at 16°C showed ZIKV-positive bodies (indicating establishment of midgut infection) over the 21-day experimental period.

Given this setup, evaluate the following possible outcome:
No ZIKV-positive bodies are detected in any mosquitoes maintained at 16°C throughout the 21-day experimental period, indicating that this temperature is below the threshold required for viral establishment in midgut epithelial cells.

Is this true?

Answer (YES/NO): NO